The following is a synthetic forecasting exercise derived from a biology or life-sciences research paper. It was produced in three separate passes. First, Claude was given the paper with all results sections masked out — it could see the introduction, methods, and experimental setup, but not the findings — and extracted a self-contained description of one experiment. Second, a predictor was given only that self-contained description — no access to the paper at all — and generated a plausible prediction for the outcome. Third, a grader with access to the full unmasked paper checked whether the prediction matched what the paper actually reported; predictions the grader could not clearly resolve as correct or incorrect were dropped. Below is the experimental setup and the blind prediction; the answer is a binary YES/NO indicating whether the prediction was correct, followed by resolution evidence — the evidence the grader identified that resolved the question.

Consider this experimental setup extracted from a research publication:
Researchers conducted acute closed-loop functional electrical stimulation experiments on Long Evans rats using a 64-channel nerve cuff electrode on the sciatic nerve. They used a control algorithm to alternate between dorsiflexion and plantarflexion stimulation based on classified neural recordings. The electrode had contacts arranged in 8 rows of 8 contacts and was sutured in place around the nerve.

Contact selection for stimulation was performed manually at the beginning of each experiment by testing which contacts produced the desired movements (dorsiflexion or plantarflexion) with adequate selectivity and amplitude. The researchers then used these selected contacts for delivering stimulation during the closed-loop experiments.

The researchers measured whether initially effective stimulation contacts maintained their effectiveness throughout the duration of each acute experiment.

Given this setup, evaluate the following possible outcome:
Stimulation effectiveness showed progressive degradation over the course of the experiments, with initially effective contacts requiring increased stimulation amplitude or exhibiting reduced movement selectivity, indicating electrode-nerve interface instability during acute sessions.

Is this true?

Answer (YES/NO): NO